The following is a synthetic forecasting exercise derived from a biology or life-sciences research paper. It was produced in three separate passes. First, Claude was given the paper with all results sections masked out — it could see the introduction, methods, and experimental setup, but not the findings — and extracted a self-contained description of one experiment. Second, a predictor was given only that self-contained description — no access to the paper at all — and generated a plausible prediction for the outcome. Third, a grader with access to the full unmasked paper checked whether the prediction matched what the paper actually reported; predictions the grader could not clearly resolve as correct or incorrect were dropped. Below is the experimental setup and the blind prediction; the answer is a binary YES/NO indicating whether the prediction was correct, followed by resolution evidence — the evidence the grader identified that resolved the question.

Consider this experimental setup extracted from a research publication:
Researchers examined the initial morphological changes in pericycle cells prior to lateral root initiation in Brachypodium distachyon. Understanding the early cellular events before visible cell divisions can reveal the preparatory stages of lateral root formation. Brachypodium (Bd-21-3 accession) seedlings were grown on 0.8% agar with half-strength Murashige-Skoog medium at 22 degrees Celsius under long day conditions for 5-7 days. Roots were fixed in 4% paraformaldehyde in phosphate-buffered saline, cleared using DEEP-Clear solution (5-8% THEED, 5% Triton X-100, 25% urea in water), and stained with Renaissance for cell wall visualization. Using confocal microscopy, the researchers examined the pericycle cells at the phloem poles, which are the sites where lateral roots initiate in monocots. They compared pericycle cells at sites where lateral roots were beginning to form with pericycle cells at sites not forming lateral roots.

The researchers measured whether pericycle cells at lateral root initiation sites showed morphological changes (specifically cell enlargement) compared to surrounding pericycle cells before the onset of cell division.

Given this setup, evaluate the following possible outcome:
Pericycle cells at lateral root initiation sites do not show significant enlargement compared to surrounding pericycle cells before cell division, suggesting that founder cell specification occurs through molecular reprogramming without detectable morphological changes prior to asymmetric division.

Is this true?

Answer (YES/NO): NO